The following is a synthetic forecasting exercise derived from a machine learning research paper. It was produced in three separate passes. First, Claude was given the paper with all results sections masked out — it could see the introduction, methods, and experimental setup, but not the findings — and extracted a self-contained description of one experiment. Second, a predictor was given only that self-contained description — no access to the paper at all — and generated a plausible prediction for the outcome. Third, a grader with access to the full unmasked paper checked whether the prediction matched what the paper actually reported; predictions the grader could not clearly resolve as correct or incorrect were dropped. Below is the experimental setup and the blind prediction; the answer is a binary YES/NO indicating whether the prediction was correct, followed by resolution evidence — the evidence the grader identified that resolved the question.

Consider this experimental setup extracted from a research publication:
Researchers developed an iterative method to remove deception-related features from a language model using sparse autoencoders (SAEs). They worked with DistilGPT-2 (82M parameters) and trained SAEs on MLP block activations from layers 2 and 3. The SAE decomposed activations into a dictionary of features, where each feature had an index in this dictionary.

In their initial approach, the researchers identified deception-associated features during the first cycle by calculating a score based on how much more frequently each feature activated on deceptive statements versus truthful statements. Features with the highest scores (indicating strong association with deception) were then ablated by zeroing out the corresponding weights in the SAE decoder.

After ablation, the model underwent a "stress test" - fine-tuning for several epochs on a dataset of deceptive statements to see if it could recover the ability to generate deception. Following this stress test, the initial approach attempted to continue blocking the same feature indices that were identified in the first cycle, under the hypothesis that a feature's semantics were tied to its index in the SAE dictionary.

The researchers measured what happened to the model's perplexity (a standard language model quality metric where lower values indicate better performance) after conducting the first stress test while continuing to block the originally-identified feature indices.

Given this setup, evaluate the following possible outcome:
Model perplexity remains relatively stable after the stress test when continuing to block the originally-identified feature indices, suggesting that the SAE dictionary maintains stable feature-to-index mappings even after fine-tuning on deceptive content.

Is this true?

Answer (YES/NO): NO